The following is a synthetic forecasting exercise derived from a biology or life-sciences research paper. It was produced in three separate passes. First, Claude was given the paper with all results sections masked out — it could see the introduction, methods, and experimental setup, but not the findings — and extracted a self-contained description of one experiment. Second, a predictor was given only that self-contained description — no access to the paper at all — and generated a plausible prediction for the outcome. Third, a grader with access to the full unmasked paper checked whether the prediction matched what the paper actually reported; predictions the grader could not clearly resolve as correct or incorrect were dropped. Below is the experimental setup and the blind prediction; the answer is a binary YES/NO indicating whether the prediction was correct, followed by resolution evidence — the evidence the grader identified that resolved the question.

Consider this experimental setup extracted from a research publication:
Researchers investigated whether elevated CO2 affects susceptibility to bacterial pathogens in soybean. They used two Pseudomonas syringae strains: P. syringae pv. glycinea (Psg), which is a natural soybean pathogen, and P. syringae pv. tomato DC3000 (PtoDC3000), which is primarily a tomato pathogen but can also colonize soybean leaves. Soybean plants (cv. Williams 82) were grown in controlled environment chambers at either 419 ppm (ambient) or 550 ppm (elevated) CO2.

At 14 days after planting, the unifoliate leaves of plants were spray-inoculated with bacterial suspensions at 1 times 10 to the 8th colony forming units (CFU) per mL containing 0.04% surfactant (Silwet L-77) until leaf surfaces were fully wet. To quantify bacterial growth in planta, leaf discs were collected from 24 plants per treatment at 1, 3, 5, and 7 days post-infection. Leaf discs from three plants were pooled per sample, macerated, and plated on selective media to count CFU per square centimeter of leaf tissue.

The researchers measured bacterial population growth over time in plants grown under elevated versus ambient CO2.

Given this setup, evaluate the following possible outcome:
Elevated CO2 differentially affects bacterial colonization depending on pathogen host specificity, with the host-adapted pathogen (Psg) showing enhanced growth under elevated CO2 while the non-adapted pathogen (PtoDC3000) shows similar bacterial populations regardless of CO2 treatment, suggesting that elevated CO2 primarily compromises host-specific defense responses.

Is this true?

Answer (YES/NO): NO